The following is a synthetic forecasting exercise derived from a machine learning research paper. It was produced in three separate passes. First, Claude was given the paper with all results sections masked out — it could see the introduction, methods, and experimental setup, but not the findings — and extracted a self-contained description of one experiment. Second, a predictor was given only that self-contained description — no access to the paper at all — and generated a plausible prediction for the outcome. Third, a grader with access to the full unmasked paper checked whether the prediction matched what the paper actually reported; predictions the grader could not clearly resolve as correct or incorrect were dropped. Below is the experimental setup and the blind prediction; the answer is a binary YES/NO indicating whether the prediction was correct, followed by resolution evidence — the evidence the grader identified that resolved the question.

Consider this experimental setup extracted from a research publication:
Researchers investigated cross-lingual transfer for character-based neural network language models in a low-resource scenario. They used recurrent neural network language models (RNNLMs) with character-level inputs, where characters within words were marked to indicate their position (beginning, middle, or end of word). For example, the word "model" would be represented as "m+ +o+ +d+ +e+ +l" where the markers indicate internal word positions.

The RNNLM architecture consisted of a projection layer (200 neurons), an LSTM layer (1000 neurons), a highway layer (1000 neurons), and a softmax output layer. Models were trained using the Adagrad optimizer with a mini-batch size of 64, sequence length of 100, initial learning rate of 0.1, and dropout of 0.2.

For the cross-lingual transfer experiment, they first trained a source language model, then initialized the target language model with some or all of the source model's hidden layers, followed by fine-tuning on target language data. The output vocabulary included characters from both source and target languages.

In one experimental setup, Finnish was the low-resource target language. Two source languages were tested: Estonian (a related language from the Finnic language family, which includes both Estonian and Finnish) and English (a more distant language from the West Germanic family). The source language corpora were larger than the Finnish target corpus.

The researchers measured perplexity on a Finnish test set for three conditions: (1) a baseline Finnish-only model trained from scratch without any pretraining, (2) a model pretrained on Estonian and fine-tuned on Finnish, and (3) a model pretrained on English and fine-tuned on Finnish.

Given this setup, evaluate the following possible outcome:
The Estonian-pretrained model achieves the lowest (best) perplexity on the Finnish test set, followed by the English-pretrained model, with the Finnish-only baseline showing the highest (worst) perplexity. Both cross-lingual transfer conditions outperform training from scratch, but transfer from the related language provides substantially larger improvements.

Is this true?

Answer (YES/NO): NO